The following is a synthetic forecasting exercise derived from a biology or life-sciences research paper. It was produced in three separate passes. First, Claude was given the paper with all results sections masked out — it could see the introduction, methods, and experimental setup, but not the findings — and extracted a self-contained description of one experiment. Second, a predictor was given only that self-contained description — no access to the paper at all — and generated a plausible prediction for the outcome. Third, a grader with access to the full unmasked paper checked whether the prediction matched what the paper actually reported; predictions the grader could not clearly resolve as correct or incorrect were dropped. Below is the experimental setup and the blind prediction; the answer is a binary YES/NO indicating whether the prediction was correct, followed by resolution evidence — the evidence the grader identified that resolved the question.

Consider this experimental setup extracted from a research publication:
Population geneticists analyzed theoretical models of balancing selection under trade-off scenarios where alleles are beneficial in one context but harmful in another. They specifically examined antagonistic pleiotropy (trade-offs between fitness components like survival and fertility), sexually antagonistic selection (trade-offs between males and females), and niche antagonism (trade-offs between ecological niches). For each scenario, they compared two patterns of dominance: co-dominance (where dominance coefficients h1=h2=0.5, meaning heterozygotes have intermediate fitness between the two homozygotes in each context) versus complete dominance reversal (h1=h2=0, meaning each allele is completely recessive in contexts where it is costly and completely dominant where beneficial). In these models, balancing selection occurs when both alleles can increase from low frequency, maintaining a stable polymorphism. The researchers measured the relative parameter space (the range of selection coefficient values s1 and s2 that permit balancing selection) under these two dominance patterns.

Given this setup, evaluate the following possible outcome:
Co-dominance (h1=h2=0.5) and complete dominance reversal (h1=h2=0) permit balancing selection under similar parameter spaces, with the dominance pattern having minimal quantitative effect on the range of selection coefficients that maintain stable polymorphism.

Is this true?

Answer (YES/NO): NO